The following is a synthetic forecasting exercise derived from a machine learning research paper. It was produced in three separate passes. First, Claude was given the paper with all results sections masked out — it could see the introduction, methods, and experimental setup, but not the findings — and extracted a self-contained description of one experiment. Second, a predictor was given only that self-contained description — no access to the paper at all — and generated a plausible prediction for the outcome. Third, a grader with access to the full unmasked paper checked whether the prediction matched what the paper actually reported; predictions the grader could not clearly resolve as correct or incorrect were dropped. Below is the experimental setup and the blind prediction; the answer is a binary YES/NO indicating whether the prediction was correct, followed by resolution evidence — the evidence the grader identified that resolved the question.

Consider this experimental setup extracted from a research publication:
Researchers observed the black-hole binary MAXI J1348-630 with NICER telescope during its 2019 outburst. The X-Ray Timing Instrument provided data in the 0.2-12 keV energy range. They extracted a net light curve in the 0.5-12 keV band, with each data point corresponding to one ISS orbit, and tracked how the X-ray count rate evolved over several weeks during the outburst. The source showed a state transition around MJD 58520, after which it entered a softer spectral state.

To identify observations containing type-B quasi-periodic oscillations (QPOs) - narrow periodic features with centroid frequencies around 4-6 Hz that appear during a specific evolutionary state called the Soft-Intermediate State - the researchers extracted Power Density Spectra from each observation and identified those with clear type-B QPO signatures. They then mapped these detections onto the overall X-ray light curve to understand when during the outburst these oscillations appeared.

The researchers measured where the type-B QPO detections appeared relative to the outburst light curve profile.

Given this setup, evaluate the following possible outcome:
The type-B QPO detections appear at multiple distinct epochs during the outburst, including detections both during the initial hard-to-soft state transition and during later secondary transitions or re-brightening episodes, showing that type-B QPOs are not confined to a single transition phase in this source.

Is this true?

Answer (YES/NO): NO